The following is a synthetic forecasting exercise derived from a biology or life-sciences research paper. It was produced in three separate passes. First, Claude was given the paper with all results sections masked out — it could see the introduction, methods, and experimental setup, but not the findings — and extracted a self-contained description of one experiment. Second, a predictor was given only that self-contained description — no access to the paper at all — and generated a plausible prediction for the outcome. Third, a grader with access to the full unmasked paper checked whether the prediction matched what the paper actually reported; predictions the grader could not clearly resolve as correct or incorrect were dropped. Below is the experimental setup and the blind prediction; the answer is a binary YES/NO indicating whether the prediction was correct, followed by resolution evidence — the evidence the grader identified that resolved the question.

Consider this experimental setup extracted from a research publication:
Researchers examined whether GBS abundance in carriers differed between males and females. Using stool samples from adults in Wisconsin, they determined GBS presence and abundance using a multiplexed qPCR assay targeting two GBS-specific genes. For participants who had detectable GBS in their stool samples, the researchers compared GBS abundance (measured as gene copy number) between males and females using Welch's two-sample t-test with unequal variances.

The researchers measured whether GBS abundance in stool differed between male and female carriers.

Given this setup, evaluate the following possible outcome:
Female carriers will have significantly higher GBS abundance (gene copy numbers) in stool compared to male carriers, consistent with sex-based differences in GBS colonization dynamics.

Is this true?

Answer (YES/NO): NO